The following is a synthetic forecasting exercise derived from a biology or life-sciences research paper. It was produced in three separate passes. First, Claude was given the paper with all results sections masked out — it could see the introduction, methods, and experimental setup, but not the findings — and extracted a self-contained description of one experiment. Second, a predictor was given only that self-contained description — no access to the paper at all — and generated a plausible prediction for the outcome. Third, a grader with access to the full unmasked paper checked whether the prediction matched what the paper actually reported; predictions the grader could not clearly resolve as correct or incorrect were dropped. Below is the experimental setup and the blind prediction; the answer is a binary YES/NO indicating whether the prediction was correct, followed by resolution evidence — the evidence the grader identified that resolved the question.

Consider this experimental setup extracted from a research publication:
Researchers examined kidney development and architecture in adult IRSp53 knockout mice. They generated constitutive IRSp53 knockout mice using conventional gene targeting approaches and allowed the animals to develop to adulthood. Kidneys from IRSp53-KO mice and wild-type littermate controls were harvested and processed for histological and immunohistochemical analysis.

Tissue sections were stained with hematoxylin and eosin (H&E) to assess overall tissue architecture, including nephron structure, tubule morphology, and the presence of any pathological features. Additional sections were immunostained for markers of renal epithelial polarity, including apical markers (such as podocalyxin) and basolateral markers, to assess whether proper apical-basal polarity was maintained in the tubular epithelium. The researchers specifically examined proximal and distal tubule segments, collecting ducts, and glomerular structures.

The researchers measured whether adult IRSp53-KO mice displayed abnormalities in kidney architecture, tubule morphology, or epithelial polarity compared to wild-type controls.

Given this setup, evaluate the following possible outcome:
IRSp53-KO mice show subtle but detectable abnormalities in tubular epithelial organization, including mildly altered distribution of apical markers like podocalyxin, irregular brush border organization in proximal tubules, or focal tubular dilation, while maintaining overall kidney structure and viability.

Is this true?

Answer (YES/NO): NO